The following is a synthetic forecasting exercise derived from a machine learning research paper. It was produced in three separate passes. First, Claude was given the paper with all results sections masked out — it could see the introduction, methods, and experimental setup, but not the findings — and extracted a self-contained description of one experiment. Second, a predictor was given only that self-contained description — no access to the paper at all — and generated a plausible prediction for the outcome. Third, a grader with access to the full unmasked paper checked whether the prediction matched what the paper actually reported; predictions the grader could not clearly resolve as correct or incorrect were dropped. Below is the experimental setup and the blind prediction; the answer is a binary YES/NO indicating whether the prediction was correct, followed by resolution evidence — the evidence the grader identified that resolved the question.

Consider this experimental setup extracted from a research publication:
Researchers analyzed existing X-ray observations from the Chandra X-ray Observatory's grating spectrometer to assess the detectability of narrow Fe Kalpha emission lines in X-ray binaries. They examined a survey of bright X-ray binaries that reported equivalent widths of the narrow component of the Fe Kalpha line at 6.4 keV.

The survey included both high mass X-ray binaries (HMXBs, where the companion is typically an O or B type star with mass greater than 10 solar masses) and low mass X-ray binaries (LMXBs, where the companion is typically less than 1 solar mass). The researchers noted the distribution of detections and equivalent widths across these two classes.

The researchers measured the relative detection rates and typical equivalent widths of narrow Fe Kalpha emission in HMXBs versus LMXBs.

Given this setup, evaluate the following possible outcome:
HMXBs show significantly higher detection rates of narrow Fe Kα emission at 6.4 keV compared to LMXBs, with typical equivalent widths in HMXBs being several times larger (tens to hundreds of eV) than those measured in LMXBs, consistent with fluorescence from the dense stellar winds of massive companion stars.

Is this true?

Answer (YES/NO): YES